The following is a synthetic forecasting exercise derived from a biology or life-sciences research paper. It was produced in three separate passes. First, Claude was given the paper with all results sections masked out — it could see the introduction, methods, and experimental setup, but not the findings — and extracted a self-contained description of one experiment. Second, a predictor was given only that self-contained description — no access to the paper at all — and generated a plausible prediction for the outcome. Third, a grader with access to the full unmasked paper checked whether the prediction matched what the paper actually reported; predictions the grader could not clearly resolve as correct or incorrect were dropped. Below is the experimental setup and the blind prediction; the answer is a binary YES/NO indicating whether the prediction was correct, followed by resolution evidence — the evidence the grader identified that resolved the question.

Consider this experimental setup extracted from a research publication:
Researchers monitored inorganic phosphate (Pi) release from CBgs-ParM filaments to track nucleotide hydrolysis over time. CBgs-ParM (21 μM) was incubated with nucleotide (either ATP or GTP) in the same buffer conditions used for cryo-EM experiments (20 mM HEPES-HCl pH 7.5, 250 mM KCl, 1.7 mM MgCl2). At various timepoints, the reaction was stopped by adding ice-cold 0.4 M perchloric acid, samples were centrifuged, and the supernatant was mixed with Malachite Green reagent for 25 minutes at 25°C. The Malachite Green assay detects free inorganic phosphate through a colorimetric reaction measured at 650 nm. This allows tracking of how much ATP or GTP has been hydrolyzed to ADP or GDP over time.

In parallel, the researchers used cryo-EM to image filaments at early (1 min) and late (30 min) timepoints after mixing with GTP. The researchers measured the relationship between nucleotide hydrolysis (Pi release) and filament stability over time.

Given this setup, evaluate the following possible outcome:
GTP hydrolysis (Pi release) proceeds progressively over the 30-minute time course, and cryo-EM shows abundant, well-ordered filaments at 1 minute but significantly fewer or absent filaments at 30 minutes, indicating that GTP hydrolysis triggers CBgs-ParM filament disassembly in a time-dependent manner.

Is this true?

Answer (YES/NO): NO